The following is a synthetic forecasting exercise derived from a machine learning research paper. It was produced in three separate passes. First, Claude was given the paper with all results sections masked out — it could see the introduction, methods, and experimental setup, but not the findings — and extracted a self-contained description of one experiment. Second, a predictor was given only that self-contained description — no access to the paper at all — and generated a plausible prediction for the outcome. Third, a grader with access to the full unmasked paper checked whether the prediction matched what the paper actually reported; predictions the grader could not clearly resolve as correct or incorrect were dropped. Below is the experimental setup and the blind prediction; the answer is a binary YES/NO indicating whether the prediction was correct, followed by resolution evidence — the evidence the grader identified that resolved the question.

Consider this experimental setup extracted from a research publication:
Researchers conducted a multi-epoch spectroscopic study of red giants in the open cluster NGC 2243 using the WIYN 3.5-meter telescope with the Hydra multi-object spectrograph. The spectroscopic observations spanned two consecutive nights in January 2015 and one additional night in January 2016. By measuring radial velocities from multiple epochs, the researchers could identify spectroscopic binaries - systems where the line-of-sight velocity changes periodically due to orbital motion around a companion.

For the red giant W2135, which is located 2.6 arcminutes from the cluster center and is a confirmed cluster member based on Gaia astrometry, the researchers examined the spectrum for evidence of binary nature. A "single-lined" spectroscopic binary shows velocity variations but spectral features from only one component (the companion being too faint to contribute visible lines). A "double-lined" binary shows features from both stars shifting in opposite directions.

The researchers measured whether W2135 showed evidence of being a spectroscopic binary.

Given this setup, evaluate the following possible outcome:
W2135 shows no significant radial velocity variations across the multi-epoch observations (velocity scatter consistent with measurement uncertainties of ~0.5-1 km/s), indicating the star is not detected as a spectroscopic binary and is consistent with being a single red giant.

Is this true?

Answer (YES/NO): NO